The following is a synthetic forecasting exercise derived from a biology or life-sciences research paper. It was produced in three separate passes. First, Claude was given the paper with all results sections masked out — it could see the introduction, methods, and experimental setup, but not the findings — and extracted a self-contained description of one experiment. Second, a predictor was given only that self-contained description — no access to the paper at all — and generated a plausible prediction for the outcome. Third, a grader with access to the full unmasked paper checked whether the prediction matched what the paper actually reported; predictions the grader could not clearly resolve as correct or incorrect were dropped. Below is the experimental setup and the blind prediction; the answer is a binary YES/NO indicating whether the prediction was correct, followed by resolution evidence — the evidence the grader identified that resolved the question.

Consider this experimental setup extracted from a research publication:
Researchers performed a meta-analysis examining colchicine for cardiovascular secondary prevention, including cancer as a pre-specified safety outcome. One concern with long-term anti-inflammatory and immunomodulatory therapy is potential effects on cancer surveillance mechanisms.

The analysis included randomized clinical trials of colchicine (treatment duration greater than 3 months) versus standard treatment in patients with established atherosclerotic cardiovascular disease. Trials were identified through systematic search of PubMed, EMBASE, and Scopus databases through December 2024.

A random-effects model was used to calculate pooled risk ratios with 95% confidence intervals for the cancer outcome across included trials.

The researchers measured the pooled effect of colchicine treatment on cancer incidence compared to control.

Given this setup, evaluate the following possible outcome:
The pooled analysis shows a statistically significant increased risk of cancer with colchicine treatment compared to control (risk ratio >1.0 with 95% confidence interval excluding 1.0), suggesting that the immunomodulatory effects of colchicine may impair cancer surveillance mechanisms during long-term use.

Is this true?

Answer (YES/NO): NO